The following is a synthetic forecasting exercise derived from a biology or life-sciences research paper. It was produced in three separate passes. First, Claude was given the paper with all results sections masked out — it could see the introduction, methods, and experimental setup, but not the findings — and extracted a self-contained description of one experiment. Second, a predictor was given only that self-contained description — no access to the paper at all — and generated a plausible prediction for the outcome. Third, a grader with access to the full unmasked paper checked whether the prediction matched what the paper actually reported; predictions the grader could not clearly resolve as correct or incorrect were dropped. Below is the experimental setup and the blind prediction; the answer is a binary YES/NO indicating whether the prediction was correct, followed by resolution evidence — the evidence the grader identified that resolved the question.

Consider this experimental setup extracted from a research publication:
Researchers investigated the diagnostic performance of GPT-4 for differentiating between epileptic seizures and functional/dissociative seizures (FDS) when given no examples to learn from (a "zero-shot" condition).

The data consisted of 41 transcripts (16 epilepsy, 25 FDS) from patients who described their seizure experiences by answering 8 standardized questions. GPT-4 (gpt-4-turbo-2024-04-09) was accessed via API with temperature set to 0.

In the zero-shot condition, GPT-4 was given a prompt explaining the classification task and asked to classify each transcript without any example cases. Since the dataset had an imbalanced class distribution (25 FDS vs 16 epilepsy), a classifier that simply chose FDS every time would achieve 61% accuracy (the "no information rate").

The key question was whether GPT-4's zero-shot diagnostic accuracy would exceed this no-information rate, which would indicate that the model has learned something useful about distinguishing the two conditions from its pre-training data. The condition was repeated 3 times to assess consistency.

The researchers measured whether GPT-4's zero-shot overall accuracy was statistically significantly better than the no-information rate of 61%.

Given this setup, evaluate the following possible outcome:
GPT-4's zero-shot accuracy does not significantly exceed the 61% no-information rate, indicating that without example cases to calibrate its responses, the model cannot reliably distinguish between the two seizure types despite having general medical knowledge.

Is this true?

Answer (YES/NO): YES